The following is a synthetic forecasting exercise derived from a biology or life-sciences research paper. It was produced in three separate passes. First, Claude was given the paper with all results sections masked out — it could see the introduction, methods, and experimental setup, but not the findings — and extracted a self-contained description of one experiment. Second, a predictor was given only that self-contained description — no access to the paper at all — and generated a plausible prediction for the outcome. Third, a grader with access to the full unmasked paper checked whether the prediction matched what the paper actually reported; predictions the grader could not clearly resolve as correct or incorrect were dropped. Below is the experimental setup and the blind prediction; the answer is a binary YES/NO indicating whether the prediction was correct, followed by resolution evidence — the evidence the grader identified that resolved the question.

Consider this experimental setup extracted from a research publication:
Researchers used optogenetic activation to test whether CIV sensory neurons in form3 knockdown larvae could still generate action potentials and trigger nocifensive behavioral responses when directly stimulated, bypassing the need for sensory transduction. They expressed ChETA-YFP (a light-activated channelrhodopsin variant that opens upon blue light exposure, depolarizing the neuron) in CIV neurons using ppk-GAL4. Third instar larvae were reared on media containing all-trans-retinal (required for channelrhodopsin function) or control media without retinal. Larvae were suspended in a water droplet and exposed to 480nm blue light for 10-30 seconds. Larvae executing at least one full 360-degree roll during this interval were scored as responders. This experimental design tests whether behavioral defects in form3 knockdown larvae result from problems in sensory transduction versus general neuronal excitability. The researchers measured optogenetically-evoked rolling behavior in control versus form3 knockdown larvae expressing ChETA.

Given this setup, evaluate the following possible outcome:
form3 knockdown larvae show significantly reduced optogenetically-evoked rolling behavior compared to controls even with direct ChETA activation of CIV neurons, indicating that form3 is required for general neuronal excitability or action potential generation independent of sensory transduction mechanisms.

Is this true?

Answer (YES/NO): NO